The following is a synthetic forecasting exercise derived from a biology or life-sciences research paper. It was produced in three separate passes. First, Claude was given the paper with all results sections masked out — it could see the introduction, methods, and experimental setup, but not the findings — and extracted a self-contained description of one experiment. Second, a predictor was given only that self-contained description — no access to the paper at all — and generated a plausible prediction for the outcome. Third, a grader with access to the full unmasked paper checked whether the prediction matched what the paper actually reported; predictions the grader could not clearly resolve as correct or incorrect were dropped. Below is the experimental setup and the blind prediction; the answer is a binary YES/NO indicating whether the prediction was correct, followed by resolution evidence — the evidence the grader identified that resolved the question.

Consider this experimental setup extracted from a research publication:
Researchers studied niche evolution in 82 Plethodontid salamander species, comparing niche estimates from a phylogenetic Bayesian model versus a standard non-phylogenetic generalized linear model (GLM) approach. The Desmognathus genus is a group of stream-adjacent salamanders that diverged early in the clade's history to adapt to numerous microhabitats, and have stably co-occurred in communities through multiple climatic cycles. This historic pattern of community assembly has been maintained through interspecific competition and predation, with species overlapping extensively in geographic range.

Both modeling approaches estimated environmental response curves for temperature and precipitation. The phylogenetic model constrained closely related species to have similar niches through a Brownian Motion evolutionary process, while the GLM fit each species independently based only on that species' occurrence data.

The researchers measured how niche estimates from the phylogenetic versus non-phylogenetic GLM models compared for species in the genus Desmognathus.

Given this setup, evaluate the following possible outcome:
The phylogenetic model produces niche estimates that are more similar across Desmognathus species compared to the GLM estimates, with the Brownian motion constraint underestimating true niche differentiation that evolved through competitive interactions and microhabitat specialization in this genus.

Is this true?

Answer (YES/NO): NO